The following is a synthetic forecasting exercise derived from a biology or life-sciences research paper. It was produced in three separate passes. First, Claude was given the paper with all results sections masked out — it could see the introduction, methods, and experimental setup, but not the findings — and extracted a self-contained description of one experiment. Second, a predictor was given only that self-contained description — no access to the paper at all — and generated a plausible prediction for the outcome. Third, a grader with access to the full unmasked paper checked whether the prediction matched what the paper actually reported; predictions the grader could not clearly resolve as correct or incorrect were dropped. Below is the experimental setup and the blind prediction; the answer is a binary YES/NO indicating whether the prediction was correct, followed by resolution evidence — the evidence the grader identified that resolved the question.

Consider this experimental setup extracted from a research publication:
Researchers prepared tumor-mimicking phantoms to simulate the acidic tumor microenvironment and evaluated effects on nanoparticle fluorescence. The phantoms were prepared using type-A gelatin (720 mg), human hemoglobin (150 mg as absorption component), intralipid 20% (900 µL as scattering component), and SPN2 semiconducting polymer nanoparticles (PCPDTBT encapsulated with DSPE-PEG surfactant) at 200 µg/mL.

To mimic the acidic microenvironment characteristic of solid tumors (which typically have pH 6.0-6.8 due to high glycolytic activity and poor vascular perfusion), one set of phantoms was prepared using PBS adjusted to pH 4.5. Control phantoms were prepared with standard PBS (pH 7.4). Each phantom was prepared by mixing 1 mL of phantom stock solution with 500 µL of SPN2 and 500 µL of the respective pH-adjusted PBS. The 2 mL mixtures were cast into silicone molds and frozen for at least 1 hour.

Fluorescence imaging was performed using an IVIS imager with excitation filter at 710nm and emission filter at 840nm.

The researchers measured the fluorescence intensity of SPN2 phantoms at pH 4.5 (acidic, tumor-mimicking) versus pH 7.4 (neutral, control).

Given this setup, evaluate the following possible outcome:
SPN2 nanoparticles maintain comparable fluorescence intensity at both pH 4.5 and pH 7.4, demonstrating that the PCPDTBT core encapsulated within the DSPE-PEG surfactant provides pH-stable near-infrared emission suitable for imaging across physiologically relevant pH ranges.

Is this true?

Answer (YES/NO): NO